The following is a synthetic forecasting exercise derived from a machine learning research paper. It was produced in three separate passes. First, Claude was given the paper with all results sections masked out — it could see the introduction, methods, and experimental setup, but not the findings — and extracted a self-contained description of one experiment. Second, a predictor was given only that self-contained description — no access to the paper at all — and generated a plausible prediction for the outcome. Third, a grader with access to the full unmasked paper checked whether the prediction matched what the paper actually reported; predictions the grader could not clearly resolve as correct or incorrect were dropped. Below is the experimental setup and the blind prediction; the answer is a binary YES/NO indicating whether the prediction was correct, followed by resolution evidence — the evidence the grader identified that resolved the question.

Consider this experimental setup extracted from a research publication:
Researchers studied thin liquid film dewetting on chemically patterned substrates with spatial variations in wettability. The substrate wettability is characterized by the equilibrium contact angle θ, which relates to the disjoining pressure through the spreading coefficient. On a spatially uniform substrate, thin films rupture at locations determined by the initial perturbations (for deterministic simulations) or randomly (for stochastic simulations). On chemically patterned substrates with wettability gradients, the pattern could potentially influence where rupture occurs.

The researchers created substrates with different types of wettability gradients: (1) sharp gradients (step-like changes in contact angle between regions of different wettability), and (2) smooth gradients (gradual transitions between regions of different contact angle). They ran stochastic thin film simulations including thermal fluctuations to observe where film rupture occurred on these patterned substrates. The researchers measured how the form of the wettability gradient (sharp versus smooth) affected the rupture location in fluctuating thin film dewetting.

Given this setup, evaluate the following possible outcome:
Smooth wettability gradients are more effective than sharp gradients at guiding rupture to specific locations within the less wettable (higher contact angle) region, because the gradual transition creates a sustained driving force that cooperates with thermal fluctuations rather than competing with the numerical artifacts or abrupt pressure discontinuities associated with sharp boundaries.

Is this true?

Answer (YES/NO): YES